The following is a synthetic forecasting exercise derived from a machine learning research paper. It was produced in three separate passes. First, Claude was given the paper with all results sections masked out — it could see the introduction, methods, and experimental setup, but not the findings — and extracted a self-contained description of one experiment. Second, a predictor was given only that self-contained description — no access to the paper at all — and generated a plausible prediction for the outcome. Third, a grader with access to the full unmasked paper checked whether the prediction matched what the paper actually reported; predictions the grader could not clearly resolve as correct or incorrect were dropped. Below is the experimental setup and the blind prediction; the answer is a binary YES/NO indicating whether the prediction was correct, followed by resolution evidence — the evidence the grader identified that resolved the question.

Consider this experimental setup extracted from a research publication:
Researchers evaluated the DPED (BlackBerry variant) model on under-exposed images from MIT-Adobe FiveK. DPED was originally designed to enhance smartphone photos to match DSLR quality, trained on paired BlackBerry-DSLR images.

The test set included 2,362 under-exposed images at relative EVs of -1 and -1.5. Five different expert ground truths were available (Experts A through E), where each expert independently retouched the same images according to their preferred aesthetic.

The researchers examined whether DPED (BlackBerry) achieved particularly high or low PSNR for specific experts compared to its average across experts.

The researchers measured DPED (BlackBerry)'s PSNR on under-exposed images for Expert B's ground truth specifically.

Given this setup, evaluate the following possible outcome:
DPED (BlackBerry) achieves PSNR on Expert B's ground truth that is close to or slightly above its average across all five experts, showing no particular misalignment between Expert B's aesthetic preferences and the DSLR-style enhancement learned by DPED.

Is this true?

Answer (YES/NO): NO